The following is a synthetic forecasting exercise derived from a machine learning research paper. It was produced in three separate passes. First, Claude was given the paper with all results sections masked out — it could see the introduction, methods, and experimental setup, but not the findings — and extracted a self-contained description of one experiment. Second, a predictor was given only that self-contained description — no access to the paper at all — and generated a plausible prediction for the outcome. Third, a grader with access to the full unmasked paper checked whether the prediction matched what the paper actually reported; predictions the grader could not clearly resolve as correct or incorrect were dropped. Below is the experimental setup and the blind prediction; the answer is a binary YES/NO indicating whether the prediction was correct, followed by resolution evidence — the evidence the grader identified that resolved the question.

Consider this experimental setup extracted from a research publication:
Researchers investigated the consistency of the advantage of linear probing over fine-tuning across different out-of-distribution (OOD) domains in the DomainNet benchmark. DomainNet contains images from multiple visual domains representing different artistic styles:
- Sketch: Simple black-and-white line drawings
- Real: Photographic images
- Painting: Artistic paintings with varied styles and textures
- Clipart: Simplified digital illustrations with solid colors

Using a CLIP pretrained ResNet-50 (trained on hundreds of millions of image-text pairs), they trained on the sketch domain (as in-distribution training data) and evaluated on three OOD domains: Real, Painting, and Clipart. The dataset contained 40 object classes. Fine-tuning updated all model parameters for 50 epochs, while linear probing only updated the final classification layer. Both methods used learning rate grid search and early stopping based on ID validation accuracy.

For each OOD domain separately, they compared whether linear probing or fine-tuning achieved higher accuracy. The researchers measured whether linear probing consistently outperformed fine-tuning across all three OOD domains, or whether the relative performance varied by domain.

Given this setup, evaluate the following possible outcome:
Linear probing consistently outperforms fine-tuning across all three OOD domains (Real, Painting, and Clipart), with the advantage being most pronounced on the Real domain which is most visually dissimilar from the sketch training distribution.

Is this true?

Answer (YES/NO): YES